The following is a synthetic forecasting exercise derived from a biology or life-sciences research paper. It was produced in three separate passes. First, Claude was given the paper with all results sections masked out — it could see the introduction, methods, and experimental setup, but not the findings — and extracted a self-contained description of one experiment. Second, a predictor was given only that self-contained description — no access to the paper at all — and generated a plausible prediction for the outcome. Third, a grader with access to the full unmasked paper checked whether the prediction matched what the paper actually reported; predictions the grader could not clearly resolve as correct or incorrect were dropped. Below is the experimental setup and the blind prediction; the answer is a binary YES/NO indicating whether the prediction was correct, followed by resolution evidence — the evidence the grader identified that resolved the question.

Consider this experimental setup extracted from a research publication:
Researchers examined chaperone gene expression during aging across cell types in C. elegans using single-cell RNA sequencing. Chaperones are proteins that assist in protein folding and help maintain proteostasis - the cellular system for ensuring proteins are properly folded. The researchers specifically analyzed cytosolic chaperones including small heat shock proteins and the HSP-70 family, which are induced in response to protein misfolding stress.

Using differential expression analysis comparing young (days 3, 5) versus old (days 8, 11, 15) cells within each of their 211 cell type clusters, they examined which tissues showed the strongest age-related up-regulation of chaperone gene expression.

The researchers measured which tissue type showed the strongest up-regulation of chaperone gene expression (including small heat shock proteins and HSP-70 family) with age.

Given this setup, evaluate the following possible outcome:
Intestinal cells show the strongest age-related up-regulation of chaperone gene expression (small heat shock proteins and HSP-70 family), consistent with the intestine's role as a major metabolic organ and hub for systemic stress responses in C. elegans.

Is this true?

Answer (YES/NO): NO